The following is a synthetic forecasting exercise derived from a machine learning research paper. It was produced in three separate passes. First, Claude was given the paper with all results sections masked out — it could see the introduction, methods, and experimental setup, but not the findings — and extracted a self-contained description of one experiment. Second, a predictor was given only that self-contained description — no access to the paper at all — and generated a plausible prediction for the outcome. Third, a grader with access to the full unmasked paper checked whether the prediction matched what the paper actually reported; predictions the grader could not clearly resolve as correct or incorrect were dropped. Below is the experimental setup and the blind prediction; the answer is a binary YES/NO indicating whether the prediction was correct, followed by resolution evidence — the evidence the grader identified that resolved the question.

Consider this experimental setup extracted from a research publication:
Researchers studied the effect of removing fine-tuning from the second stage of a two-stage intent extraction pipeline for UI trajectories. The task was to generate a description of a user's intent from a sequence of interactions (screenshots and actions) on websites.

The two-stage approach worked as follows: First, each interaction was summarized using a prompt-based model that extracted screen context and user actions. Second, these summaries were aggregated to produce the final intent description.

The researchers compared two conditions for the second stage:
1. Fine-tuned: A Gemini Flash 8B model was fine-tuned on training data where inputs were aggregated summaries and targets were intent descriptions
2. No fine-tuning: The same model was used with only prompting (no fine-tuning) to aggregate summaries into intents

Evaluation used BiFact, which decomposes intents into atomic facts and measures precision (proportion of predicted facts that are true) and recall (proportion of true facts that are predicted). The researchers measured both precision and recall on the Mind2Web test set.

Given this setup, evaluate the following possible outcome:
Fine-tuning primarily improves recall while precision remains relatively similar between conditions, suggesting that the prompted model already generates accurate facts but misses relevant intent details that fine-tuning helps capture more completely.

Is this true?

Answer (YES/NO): NO